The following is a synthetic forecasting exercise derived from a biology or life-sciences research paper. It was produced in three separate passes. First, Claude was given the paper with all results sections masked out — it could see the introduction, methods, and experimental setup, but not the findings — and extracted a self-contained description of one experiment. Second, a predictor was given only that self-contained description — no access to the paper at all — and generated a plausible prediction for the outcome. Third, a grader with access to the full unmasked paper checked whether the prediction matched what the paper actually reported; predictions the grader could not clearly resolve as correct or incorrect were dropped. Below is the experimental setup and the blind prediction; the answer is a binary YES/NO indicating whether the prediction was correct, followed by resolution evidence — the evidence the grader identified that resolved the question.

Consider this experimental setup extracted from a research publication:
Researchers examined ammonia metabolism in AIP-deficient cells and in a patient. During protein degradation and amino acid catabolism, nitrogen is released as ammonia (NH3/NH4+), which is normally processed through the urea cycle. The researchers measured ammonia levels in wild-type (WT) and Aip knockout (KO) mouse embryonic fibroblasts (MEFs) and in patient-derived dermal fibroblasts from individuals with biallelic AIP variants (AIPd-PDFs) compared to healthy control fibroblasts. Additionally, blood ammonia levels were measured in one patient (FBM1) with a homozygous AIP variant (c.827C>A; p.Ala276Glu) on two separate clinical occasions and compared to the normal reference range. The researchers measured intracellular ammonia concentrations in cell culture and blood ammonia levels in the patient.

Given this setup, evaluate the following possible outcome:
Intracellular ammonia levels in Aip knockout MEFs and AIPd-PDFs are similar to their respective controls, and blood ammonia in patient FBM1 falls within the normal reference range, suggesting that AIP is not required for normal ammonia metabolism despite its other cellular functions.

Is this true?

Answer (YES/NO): NO